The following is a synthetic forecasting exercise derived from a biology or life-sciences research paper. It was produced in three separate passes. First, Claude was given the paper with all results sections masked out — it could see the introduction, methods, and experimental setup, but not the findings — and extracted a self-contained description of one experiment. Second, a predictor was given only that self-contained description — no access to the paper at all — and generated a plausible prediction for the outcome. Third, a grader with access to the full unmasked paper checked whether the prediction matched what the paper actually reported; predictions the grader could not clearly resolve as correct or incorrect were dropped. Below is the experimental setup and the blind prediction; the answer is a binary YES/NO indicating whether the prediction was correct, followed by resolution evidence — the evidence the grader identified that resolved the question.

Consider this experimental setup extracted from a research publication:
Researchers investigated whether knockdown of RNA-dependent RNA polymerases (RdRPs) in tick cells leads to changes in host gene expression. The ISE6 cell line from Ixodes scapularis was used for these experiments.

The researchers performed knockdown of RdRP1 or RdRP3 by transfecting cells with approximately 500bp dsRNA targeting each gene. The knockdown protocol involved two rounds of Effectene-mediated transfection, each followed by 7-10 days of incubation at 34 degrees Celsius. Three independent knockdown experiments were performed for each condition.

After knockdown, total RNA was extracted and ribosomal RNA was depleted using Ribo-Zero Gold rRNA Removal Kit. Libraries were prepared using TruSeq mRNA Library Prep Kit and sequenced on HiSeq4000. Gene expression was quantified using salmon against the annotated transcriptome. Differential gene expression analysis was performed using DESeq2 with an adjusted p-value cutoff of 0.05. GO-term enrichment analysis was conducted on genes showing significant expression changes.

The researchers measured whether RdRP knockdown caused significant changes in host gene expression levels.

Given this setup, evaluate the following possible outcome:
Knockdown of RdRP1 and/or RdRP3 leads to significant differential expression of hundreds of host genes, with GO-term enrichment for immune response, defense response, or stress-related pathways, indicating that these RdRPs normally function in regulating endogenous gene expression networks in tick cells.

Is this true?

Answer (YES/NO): NO